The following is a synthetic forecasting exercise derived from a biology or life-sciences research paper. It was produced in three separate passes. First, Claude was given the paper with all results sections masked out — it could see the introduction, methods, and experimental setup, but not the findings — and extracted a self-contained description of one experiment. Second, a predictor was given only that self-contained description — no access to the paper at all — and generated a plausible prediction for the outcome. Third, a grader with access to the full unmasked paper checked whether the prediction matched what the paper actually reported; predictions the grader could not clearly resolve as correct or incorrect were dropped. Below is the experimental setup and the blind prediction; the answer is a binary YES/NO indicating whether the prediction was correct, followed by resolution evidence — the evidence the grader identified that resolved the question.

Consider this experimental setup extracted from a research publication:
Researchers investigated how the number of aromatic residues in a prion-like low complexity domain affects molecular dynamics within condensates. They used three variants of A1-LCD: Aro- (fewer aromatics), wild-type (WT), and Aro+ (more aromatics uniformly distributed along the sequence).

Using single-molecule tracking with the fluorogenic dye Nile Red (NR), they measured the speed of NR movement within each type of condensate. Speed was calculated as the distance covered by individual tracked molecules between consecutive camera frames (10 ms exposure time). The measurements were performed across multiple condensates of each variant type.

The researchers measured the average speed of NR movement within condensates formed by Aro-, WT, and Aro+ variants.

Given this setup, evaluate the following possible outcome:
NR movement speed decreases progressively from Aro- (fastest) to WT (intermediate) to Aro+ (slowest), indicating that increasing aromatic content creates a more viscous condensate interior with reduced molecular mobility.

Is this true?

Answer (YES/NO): YES